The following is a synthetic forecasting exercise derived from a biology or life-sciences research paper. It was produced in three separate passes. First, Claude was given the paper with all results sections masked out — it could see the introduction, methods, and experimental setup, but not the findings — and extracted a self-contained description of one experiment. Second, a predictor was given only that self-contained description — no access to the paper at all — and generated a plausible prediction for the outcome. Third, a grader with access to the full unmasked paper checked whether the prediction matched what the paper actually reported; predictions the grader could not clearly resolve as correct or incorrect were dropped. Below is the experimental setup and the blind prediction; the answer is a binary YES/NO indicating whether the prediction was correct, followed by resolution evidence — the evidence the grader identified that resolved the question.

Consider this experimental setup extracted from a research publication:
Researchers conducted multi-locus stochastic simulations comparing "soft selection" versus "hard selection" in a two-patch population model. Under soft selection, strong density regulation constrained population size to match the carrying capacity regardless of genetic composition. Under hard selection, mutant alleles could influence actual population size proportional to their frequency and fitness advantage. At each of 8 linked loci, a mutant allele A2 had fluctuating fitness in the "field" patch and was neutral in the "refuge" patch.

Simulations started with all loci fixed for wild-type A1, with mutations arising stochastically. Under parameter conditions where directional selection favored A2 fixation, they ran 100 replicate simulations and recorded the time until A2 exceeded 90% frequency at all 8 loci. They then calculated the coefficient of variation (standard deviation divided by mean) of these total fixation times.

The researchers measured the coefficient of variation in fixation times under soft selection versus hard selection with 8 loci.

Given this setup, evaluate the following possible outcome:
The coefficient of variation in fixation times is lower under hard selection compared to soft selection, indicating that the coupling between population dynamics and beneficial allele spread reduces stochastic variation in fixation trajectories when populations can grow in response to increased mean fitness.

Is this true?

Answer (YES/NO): YES